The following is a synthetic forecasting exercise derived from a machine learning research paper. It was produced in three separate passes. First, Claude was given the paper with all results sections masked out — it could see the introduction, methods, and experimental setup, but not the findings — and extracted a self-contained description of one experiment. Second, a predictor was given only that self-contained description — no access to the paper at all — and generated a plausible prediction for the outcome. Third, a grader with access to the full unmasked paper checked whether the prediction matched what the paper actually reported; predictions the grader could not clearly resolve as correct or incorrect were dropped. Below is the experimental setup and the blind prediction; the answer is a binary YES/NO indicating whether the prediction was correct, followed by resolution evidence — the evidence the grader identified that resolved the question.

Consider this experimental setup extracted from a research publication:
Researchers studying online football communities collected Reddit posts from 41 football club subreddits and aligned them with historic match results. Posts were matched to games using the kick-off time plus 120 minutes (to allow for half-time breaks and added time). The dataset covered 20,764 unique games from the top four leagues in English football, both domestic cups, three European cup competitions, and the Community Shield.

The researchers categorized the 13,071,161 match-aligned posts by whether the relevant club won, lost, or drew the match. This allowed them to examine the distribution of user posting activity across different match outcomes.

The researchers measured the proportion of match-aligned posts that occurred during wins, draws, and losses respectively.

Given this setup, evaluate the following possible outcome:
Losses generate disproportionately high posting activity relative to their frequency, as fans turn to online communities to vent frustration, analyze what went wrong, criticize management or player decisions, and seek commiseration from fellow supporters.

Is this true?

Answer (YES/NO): NO